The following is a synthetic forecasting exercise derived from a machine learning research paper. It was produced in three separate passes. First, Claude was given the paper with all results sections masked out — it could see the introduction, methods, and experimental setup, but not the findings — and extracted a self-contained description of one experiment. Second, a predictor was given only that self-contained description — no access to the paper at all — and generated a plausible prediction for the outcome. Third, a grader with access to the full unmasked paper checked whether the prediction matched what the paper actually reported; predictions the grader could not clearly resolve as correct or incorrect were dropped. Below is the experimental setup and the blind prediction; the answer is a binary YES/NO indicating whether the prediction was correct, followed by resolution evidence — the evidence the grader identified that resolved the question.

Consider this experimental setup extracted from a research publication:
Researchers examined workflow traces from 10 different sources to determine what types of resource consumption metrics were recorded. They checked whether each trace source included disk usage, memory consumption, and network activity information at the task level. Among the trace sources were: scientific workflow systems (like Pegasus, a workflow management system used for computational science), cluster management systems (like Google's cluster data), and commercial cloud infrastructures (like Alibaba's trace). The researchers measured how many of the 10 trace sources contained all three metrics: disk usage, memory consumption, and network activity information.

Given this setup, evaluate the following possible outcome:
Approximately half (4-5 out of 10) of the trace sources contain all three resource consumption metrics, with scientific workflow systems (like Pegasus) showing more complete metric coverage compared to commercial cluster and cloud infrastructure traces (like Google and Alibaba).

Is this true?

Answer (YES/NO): NO